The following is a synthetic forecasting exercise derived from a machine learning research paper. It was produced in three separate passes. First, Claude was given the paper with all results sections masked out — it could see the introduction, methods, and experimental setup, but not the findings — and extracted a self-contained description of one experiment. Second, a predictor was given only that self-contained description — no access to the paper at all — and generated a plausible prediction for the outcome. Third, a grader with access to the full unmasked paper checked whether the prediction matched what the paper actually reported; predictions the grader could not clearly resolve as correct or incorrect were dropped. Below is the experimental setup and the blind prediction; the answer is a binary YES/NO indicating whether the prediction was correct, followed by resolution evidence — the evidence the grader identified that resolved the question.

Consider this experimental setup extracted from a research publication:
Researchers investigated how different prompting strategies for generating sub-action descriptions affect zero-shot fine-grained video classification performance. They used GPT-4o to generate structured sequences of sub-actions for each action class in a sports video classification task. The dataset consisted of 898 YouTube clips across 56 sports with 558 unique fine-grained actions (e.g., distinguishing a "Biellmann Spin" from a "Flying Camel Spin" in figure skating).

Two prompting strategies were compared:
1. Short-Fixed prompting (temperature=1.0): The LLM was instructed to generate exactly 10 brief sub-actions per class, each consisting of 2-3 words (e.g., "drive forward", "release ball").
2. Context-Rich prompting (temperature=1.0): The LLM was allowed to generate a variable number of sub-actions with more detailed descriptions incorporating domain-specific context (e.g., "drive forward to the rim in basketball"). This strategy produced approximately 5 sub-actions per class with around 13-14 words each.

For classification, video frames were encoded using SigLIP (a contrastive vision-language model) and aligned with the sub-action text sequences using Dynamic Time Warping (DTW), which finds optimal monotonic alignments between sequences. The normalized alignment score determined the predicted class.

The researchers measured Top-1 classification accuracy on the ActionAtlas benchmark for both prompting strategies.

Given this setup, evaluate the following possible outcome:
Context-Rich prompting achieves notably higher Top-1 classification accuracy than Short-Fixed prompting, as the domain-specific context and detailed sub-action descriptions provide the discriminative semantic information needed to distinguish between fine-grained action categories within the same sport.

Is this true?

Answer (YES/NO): YES